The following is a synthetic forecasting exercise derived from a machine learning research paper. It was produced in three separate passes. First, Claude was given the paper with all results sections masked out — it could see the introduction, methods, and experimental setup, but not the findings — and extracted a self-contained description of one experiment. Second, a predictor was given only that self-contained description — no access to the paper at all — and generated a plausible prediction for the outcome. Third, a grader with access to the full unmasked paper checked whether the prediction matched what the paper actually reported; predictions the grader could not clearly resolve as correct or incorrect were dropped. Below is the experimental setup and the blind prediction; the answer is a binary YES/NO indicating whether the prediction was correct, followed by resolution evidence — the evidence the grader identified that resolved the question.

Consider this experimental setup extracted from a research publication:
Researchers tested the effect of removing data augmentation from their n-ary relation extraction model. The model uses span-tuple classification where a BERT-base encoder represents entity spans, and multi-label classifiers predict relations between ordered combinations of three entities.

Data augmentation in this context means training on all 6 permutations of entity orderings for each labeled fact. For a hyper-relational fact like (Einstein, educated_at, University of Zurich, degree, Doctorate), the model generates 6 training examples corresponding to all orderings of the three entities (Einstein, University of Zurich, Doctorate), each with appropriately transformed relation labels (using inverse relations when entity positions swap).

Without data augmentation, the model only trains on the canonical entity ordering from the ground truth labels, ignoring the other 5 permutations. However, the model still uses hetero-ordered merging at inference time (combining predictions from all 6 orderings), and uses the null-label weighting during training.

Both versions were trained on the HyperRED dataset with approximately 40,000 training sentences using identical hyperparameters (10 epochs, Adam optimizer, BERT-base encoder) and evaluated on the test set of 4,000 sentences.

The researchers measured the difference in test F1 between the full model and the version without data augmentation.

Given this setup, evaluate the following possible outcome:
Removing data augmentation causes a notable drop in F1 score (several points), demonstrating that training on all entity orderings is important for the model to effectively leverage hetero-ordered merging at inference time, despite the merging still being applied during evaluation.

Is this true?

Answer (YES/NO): NO